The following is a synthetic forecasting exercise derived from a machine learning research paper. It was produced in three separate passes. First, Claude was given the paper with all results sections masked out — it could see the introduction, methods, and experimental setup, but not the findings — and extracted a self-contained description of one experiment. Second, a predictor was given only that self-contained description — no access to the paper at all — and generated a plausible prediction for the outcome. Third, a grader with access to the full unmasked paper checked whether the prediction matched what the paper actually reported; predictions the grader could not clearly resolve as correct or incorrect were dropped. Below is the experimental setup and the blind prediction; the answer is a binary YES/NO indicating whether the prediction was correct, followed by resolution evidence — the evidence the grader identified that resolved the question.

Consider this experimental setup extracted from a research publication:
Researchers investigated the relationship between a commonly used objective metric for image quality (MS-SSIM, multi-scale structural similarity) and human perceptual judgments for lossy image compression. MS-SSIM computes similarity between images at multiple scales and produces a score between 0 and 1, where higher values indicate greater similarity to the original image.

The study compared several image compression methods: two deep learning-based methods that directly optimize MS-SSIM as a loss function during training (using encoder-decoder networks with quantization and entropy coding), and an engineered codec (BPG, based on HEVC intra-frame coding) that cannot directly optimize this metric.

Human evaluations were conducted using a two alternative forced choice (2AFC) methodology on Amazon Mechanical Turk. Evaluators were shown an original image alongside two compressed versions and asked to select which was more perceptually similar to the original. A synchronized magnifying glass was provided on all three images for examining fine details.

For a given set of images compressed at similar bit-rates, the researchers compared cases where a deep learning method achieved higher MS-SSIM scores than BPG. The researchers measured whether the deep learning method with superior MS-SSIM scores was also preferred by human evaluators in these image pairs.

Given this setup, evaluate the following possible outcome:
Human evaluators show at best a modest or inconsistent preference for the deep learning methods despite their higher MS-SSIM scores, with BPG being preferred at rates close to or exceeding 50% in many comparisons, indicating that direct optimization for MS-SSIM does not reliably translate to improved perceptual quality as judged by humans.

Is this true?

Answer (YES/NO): YES